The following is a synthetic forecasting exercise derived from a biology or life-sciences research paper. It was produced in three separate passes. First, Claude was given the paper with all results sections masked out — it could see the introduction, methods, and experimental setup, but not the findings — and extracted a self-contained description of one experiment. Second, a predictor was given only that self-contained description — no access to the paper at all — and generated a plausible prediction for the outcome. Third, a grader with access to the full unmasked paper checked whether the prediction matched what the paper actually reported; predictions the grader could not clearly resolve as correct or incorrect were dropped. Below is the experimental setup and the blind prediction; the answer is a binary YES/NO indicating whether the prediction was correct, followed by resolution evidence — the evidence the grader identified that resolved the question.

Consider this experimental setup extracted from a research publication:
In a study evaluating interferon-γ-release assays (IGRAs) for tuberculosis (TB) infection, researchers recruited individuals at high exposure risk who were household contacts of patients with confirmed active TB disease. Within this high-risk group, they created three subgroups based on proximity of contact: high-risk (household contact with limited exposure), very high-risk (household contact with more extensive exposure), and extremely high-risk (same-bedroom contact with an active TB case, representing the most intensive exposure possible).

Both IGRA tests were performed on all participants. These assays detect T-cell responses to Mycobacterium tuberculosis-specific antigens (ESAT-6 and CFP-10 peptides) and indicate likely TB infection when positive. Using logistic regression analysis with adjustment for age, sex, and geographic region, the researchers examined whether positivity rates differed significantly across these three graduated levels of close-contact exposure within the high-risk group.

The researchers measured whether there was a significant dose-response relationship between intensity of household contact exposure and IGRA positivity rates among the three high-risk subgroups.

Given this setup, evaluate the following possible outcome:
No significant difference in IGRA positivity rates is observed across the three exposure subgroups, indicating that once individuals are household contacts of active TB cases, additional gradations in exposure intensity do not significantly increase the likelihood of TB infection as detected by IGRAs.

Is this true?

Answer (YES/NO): NO